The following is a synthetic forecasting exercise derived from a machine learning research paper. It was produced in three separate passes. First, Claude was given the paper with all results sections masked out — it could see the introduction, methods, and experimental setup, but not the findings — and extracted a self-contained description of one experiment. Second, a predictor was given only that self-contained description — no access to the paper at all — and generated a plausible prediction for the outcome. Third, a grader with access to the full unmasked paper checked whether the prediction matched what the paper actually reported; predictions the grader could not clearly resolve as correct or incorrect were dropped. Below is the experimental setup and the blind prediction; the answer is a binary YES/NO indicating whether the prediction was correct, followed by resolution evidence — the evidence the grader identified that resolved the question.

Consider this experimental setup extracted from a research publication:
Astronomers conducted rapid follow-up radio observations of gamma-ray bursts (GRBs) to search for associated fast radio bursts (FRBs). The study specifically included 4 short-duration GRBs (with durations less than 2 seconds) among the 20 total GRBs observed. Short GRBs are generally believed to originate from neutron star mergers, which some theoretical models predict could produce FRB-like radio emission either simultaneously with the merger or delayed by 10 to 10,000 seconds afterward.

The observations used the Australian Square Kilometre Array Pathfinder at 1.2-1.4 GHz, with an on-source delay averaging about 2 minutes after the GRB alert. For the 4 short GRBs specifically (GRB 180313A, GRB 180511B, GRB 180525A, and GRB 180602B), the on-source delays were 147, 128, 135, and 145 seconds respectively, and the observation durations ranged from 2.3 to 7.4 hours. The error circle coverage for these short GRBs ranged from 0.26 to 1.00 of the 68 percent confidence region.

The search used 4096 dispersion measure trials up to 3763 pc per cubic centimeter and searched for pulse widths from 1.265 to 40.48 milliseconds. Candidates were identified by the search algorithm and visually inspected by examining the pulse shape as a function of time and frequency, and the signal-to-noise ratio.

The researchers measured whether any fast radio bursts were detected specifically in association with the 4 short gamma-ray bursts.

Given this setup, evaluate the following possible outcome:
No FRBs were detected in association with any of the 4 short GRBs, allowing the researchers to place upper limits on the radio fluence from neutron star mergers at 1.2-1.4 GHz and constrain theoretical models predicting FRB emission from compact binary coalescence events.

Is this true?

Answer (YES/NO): YES